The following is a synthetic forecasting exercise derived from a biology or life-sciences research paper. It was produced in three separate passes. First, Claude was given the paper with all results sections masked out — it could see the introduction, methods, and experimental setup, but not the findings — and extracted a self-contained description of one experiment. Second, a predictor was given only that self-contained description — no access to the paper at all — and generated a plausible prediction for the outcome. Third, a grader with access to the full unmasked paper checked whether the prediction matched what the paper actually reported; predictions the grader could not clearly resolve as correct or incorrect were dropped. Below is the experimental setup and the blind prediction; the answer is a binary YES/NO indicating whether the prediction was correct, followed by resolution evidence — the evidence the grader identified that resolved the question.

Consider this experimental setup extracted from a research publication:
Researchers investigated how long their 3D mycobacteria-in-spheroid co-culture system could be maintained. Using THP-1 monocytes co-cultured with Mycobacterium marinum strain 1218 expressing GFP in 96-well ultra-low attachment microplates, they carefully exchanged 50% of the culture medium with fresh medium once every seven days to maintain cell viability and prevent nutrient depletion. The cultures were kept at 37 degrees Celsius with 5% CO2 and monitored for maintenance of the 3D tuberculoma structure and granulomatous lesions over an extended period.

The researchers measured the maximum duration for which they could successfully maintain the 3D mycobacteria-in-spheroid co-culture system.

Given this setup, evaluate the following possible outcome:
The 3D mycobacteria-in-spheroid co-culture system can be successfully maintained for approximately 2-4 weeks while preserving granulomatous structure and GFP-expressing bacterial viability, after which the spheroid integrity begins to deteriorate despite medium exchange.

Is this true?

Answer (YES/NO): NO